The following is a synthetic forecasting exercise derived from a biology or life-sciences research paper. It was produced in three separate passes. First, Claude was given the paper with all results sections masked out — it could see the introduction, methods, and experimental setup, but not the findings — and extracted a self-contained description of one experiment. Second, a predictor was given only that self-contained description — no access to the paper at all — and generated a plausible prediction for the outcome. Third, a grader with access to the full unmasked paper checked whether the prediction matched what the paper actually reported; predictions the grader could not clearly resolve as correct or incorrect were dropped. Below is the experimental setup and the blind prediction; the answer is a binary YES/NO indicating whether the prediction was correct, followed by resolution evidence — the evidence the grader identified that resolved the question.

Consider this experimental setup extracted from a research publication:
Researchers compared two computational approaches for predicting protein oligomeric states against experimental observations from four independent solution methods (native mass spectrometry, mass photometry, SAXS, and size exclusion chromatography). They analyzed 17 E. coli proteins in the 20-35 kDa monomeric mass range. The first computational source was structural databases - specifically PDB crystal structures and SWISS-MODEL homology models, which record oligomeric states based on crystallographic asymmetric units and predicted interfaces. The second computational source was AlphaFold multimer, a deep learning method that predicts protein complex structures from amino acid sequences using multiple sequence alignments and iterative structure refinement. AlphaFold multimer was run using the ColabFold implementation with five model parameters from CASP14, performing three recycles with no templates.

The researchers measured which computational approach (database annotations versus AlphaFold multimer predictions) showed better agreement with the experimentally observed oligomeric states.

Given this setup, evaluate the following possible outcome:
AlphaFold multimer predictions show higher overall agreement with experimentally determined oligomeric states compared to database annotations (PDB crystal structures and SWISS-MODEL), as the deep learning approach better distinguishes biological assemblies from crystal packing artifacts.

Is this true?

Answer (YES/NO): YES